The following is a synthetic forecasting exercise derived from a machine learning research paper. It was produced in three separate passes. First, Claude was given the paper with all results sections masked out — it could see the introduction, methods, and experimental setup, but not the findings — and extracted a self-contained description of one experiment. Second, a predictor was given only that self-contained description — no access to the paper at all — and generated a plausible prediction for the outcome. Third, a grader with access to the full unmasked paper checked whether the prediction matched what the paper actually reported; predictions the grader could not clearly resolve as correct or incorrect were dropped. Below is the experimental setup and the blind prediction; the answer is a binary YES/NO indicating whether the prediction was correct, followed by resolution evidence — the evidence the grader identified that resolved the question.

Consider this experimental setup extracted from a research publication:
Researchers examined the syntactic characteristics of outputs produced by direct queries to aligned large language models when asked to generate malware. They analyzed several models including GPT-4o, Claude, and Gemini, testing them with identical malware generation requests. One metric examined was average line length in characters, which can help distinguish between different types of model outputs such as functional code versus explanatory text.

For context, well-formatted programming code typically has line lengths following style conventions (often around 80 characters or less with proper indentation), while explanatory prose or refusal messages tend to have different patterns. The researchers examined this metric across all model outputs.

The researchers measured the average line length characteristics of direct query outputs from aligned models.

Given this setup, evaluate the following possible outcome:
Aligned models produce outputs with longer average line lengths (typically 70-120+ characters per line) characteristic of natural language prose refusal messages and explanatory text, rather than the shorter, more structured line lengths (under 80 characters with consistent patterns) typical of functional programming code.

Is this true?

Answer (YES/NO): NO